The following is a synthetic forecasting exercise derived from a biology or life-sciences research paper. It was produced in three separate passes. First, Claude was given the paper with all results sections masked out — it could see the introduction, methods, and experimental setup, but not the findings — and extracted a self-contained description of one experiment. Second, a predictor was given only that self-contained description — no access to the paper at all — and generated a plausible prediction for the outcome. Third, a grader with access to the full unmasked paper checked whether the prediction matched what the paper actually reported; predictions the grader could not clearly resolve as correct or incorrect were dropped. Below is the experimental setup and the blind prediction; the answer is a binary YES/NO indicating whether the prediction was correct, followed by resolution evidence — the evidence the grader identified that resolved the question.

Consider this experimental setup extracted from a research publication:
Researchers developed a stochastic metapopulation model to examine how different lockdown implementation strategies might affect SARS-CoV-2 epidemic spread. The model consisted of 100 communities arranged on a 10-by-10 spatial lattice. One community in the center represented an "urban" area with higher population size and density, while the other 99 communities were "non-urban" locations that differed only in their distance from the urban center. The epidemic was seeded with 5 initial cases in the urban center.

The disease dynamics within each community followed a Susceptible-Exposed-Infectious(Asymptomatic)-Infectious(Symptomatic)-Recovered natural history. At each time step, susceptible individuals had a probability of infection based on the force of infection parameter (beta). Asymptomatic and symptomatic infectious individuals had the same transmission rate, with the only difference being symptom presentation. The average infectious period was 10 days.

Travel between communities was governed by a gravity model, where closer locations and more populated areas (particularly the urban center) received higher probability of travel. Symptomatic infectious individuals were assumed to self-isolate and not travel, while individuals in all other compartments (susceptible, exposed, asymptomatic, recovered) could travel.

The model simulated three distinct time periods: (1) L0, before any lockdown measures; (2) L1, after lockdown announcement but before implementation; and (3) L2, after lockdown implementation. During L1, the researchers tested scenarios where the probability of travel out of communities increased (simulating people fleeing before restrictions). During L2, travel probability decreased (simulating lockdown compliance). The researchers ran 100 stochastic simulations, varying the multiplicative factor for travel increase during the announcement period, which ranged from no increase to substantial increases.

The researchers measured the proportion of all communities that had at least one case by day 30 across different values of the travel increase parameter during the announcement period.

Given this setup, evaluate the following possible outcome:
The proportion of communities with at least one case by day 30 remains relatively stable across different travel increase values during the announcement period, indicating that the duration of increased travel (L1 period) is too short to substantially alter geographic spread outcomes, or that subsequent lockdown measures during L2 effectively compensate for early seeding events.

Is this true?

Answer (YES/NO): NO